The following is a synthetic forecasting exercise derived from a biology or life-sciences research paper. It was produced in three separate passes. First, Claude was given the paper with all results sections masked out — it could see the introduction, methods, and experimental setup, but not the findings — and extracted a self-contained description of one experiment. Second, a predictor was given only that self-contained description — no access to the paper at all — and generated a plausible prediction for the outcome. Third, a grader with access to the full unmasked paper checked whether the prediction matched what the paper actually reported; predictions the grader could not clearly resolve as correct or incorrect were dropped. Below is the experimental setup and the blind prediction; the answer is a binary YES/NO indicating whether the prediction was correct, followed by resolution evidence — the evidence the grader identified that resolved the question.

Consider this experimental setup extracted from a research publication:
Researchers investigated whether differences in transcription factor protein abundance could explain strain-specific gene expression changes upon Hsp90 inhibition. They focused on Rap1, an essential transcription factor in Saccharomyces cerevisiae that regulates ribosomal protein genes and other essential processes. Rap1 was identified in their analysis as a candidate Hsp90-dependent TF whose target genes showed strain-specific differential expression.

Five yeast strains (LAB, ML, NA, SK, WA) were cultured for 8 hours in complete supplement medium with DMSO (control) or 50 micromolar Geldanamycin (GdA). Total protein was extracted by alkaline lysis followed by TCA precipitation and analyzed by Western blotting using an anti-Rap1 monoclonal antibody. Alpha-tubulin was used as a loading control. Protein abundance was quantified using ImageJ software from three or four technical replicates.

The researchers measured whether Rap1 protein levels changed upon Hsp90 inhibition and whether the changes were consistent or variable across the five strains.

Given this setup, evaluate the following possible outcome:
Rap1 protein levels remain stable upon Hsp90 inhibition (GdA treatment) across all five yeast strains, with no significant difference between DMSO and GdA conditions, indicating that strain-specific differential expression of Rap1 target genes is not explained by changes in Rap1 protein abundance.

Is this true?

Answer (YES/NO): NO